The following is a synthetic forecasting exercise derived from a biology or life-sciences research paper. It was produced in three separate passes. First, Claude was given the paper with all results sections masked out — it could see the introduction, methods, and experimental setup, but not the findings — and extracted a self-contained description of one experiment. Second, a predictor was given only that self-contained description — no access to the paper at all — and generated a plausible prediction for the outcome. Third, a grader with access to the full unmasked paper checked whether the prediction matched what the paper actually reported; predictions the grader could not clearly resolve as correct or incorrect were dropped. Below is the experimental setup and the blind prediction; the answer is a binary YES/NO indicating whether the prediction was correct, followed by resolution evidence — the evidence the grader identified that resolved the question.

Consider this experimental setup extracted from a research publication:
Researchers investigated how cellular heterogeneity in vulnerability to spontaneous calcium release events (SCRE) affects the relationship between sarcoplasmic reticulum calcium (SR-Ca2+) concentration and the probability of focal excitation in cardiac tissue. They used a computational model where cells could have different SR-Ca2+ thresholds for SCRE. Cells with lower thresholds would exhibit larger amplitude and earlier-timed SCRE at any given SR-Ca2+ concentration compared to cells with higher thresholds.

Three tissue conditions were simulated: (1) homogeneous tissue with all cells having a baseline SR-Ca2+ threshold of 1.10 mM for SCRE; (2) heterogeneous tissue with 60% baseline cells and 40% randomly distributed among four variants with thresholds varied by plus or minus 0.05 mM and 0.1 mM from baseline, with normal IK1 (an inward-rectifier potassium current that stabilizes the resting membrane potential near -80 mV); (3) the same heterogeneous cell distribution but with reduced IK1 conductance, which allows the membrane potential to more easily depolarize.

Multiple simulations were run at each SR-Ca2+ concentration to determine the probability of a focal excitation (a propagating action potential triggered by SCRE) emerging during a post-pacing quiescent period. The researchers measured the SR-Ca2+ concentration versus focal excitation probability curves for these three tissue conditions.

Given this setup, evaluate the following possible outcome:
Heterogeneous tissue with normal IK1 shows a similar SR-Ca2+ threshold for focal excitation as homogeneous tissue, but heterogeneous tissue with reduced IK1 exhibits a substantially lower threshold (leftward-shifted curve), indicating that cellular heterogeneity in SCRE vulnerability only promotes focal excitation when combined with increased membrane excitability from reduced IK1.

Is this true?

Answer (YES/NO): NO